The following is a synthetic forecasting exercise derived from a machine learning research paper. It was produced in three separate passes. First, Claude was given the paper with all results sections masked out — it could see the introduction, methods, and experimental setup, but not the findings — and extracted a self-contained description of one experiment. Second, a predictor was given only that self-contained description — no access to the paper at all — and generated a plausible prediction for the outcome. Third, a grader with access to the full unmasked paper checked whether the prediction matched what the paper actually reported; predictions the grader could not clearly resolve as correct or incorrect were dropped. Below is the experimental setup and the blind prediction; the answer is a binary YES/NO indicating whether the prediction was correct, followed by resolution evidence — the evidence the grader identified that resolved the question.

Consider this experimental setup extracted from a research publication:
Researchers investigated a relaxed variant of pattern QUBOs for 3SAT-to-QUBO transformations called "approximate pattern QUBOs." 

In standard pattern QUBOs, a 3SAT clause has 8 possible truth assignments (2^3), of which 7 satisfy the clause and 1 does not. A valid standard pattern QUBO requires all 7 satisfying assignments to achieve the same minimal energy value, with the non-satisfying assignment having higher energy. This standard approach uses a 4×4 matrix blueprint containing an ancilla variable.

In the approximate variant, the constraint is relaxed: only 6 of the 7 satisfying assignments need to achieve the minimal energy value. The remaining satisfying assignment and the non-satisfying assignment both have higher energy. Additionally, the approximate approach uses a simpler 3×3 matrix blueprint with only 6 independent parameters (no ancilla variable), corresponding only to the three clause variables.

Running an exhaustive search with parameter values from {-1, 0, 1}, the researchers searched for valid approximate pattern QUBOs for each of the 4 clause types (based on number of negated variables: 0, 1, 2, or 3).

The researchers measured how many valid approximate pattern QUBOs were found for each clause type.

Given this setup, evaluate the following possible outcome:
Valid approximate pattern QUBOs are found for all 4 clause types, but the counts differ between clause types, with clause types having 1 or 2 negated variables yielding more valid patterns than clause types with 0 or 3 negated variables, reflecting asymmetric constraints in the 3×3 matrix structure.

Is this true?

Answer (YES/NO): NO